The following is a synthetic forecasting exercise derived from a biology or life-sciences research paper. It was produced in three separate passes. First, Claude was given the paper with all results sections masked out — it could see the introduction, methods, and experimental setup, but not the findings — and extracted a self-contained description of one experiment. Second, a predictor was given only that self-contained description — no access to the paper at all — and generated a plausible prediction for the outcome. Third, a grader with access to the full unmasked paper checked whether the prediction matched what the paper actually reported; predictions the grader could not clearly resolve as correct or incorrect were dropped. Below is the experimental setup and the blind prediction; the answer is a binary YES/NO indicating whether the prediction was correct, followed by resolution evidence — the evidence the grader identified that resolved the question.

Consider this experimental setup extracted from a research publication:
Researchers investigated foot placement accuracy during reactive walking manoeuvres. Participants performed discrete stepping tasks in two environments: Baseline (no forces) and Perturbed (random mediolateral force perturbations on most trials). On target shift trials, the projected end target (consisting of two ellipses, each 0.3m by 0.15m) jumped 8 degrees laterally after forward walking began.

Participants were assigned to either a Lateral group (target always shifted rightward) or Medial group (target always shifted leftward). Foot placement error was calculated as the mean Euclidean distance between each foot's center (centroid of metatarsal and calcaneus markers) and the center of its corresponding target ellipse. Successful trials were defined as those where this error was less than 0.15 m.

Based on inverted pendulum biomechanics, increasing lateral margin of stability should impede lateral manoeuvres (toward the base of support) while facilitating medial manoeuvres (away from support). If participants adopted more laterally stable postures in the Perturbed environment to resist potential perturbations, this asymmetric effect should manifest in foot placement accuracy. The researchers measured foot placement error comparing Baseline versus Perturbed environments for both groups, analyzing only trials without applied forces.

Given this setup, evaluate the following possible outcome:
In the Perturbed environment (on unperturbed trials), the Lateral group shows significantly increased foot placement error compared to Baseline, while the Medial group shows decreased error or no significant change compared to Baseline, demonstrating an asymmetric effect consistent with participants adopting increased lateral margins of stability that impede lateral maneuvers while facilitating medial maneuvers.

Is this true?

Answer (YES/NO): NO